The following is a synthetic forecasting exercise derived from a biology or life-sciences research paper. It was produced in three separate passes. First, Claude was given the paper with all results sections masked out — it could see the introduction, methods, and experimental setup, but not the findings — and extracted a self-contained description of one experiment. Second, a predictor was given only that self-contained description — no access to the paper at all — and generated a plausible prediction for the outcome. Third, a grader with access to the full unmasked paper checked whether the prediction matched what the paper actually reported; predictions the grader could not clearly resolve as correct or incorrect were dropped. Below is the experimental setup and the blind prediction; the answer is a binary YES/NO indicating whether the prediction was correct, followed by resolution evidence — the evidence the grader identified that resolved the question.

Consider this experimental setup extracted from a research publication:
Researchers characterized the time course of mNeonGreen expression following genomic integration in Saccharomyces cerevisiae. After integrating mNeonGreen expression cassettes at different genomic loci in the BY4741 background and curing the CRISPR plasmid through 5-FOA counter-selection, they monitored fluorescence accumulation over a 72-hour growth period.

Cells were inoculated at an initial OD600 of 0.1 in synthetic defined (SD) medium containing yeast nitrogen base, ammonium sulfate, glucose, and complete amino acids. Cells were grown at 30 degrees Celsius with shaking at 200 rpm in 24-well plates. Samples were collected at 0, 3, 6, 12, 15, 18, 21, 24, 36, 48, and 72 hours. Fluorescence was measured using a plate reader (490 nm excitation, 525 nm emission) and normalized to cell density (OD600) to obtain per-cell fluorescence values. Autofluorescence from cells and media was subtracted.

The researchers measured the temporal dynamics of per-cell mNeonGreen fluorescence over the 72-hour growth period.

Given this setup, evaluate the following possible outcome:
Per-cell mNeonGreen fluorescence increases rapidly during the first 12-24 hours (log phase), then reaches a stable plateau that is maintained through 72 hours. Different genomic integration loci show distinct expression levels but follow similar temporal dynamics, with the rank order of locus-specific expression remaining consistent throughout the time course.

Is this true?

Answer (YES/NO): NO